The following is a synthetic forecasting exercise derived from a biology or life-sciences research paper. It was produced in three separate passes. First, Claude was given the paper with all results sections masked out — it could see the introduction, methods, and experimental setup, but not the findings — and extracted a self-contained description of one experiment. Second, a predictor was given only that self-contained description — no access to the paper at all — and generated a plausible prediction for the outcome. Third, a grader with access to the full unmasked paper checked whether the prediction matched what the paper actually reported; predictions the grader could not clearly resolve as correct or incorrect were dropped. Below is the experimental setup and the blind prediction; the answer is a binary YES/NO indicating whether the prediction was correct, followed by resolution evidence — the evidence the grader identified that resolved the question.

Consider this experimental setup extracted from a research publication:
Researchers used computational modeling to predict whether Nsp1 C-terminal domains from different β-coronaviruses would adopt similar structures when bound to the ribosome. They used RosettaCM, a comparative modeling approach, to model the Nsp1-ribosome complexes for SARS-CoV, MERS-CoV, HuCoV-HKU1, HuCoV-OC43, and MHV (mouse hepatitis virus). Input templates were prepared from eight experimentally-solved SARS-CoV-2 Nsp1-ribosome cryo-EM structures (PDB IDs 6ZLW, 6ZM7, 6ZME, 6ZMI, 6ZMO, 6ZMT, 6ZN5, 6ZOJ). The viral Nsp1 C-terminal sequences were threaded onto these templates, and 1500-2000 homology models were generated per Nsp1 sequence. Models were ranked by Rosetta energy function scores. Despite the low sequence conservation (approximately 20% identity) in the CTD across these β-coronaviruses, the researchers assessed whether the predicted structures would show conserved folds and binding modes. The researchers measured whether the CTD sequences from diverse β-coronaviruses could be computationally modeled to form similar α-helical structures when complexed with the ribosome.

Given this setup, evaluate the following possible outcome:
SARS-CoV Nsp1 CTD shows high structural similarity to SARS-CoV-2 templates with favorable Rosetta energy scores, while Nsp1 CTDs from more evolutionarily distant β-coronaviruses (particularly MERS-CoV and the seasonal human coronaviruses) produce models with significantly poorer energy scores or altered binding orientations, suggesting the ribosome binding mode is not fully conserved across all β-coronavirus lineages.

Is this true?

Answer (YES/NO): NO